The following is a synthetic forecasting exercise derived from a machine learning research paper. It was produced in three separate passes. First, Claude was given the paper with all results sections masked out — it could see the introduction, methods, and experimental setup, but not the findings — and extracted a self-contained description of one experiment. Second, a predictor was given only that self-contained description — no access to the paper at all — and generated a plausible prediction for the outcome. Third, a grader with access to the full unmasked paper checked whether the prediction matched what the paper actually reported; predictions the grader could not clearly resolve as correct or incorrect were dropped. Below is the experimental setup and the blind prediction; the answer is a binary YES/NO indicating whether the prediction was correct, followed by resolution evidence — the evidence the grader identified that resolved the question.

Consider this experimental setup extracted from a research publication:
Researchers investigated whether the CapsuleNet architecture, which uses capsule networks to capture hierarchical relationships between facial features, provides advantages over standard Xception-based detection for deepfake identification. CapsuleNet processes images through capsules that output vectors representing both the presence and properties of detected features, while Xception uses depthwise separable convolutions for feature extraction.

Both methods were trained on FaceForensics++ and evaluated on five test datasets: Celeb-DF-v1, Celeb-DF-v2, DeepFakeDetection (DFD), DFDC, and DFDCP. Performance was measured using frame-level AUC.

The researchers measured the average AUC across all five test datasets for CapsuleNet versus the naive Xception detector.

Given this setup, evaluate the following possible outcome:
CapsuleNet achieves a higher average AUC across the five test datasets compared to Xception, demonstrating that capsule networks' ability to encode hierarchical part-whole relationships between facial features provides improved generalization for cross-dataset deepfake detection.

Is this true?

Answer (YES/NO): NO